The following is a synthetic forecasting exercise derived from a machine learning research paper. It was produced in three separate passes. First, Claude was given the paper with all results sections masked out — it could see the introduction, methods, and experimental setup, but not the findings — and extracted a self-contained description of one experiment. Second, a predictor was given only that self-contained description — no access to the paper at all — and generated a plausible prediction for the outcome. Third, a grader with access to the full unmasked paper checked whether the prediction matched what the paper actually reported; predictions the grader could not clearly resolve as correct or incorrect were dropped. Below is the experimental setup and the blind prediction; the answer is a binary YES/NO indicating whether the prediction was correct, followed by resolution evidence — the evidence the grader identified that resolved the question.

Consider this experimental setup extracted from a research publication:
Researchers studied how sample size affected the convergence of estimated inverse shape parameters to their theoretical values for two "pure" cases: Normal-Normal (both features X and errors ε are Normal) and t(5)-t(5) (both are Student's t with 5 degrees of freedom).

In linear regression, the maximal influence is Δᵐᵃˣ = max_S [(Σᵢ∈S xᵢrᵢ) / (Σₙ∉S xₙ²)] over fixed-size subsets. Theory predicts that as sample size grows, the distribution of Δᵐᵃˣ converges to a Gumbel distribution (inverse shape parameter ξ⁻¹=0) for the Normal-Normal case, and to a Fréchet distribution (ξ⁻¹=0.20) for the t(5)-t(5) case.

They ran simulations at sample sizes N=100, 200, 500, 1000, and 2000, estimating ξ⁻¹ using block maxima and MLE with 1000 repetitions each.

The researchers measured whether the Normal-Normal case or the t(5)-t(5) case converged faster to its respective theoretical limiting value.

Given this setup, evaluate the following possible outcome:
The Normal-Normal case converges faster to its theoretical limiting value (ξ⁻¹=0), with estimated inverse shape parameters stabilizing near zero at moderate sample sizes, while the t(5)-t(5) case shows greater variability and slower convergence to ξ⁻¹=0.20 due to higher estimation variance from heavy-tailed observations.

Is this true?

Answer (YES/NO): NO